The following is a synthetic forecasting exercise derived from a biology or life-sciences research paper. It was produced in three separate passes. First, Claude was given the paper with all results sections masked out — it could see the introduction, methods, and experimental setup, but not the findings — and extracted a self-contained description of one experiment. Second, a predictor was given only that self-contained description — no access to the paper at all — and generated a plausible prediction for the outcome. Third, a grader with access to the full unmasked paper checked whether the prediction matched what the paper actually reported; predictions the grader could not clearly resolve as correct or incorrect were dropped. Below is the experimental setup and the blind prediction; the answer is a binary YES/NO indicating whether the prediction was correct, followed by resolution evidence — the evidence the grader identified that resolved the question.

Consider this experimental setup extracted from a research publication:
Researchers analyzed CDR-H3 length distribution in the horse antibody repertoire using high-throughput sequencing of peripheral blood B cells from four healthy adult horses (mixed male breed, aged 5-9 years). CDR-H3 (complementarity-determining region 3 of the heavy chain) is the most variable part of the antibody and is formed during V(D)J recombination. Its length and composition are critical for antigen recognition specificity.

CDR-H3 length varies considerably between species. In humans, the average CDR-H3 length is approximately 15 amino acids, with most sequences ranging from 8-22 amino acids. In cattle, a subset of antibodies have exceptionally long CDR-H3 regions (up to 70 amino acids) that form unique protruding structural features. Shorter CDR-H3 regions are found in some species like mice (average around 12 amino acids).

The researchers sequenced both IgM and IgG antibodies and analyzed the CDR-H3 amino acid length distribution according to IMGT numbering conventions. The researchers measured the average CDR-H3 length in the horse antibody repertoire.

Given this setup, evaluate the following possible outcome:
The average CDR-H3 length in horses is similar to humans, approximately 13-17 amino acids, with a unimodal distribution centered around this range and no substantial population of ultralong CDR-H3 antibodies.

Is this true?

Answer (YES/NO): NO